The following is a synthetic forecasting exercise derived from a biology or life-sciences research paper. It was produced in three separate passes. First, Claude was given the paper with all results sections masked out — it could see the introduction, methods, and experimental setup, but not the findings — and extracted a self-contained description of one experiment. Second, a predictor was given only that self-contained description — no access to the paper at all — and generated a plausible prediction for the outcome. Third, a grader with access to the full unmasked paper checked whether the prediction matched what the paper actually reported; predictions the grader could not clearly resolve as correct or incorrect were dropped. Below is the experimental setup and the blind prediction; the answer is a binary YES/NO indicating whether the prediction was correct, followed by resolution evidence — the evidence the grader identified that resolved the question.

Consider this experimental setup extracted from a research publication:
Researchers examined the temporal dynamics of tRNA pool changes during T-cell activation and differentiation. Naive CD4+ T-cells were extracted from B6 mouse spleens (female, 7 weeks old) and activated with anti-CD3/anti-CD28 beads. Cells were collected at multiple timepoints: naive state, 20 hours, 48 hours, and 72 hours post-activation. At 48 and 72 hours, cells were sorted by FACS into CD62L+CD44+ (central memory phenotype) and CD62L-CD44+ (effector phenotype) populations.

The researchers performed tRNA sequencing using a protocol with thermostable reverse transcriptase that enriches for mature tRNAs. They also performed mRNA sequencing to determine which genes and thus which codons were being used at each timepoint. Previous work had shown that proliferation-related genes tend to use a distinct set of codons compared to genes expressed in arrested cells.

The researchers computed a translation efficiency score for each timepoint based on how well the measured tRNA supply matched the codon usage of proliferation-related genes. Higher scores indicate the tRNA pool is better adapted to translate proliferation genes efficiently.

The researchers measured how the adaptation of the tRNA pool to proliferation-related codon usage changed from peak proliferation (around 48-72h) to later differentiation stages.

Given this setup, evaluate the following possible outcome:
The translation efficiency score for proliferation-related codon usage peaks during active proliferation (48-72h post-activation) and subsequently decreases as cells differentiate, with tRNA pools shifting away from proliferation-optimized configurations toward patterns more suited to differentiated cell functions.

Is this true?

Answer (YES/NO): NO